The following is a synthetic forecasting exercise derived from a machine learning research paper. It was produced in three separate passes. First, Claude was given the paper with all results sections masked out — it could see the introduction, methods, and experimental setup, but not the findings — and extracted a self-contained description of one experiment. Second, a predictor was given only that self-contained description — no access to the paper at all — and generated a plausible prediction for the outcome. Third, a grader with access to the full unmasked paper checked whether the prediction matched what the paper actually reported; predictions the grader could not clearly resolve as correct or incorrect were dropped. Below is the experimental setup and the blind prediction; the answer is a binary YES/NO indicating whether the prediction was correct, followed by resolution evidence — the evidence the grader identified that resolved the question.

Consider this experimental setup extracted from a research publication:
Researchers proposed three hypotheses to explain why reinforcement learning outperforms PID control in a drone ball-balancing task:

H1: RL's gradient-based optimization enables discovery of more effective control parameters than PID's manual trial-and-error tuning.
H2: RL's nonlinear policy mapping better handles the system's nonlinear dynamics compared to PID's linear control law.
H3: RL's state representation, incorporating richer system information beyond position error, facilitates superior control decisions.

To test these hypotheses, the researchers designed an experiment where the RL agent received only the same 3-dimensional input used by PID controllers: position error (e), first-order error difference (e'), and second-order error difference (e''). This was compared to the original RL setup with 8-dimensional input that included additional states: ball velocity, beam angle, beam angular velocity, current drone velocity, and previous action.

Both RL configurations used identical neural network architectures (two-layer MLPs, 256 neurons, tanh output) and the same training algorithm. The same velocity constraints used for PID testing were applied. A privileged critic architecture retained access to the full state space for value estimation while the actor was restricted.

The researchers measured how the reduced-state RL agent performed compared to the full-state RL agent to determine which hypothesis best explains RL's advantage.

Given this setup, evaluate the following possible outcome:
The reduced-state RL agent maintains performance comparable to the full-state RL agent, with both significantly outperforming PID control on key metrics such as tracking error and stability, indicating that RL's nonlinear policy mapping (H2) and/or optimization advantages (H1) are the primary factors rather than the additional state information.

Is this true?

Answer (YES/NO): NO